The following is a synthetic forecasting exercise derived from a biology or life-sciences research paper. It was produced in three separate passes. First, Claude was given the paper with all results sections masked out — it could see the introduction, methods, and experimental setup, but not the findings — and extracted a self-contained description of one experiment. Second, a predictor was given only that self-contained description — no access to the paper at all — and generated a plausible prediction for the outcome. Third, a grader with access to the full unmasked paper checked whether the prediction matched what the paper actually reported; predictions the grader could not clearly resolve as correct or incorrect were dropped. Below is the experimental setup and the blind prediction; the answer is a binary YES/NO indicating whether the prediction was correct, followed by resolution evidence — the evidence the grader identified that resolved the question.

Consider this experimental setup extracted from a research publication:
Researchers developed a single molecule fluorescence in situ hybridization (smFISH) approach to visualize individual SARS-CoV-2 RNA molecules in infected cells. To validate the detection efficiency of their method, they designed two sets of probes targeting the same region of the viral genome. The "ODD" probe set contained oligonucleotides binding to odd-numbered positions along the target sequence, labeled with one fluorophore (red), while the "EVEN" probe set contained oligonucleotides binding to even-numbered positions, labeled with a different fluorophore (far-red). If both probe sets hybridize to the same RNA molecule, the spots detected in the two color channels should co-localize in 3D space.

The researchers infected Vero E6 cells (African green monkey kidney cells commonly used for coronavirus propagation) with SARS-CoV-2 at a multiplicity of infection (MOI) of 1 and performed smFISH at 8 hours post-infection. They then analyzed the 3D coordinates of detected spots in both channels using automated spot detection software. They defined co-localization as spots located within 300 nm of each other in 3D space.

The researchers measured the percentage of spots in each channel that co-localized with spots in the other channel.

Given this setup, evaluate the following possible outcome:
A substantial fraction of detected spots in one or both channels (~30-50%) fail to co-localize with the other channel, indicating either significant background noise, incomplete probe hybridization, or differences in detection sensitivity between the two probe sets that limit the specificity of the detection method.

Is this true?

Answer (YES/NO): NO